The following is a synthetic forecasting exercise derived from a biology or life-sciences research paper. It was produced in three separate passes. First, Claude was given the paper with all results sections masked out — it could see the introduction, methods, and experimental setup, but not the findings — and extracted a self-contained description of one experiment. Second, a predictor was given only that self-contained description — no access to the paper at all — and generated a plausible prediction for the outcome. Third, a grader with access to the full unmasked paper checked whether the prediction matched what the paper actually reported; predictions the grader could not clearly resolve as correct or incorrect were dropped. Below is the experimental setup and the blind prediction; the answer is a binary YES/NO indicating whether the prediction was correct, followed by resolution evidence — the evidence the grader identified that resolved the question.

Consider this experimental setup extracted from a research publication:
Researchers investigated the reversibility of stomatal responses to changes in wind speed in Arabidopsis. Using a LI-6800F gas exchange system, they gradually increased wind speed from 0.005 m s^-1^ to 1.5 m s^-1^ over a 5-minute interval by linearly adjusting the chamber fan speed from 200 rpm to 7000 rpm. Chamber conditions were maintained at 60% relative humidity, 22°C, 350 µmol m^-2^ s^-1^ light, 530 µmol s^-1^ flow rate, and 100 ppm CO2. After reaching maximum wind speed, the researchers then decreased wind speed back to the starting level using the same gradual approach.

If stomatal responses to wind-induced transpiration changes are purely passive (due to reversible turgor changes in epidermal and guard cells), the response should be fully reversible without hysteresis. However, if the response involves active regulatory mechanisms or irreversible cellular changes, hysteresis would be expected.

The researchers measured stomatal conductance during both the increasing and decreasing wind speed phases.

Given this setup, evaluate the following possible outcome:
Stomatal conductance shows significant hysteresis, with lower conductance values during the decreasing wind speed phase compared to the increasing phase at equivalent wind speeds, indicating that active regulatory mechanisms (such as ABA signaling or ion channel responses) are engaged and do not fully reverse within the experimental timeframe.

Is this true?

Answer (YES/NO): NO